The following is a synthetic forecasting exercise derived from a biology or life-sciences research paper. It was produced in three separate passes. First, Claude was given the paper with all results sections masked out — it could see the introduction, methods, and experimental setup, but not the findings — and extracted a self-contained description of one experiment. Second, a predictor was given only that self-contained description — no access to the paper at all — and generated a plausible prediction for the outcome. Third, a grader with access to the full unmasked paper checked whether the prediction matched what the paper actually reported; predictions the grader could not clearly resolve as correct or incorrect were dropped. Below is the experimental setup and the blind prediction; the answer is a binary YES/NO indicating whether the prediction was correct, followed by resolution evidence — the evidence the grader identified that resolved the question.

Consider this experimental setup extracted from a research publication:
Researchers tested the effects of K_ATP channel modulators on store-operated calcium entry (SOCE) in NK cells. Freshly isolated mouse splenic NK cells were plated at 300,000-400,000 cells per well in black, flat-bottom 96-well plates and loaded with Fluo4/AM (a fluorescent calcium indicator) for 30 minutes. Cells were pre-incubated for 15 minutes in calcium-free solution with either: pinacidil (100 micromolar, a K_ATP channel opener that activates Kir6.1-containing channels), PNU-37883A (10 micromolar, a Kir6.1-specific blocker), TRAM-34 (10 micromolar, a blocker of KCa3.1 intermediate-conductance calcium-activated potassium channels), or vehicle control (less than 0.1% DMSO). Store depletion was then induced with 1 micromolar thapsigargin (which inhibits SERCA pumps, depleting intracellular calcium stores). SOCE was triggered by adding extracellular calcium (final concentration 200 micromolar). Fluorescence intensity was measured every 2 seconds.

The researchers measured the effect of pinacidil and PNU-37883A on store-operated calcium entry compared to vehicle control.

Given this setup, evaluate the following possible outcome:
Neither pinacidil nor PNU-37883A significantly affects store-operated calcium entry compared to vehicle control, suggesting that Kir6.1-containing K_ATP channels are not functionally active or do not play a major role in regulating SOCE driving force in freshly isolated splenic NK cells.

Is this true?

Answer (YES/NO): YES